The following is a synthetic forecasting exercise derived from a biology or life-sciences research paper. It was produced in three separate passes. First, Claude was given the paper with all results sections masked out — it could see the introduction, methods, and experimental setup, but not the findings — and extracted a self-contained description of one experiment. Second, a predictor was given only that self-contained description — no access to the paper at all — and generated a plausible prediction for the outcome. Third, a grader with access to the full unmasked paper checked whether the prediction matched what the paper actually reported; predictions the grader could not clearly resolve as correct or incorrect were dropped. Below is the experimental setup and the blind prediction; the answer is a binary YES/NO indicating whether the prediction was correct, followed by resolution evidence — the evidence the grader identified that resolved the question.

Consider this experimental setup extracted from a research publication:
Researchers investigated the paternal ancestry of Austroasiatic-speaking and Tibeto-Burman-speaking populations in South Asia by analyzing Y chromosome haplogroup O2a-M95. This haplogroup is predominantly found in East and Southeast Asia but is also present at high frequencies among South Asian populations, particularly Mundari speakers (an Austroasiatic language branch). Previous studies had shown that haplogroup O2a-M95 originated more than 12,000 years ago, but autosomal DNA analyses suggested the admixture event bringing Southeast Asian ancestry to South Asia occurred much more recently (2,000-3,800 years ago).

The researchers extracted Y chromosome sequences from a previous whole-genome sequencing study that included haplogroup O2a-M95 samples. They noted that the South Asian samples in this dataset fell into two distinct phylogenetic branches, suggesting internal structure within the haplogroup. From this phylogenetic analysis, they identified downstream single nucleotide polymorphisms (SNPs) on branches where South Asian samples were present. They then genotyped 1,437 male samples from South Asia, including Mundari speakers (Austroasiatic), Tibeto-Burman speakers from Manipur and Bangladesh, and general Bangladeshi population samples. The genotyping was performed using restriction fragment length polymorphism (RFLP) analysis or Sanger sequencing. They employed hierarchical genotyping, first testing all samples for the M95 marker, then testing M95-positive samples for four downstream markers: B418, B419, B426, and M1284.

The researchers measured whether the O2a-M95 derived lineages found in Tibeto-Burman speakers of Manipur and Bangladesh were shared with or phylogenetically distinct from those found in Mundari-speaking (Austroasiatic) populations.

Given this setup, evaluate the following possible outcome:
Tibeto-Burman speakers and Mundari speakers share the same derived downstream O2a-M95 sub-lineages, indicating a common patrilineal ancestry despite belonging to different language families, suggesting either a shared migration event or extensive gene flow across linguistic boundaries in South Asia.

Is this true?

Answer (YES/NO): NO